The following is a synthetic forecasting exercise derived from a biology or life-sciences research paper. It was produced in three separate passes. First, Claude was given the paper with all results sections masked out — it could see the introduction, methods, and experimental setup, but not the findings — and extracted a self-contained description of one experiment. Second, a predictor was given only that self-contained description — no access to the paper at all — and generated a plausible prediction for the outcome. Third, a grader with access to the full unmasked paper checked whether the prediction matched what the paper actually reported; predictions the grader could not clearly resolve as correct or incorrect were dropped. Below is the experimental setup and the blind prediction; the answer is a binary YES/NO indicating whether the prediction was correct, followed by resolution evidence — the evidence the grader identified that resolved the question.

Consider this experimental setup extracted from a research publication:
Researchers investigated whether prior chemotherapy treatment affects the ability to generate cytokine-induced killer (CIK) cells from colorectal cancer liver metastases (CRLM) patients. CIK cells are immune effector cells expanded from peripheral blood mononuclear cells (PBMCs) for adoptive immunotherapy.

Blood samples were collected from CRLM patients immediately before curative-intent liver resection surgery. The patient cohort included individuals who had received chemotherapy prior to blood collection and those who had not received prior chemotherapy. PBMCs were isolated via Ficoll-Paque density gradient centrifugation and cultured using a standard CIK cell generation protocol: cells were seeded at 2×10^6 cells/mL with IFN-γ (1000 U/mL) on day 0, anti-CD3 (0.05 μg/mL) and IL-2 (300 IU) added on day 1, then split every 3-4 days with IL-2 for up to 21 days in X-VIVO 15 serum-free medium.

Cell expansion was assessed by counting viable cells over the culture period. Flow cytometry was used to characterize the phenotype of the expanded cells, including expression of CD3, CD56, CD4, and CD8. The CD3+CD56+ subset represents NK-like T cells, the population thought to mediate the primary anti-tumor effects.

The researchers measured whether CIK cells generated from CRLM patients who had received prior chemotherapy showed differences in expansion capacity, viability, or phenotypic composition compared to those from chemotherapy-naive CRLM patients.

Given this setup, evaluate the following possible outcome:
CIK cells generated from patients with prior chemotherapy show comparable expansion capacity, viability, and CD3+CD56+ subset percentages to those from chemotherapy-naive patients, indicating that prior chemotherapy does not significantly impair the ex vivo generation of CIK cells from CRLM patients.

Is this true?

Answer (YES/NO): YES